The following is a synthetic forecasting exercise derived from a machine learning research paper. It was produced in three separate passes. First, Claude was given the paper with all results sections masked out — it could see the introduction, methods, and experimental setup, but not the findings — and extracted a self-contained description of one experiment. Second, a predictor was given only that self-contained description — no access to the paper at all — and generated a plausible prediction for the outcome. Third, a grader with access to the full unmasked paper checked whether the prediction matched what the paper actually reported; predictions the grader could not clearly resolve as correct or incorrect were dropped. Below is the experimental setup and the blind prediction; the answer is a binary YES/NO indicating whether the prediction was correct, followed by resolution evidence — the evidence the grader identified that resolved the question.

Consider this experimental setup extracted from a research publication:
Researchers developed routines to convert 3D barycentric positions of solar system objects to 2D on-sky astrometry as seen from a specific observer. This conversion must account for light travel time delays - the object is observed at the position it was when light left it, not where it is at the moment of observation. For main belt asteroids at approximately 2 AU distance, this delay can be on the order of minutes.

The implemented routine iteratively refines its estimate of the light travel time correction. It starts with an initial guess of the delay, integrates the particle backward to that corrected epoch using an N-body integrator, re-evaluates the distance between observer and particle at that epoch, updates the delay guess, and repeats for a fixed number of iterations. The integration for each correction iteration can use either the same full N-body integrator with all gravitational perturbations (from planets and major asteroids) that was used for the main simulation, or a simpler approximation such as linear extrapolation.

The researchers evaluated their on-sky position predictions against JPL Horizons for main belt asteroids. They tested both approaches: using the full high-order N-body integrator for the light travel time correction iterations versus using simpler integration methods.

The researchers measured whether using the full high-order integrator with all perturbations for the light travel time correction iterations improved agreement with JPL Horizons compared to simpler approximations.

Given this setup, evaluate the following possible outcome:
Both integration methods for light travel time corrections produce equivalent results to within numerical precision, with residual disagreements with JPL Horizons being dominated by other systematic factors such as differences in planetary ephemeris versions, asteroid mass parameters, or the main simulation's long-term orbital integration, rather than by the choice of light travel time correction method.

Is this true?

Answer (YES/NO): NO